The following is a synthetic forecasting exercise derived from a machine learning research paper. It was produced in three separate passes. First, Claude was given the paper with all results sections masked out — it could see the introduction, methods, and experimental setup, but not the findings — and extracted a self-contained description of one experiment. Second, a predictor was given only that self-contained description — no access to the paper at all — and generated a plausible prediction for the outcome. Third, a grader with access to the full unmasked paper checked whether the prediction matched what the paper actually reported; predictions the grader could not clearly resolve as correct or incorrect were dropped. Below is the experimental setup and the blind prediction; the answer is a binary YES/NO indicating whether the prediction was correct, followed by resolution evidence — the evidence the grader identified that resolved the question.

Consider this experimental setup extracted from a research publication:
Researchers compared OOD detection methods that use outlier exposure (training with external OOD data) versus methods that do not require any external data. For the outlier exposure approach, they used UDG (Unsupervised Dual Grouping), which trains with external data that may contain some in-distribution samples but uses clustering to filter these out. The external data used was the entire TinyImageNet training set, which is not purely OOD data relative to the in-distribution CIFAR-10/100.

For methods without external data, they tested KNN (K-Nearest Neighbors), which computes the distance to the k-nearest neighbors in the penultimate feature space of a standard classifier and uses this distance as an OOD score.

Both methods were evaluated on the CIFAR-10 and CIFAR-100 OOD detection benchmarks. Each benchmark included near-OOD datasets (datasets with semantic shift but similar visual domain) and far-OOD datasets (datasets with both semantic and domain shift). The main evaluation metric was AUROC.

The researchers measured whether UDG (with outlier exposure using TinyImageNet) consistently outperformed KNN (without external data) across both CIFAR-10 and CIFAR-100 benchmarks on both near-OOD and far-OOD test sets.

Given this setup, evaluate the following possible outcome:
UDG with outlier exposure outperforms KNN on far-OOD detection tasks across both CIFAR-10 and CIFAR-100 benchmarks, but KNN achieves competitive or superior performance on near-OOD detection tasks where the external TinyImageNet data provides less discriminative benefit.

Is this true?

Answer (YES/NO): NO